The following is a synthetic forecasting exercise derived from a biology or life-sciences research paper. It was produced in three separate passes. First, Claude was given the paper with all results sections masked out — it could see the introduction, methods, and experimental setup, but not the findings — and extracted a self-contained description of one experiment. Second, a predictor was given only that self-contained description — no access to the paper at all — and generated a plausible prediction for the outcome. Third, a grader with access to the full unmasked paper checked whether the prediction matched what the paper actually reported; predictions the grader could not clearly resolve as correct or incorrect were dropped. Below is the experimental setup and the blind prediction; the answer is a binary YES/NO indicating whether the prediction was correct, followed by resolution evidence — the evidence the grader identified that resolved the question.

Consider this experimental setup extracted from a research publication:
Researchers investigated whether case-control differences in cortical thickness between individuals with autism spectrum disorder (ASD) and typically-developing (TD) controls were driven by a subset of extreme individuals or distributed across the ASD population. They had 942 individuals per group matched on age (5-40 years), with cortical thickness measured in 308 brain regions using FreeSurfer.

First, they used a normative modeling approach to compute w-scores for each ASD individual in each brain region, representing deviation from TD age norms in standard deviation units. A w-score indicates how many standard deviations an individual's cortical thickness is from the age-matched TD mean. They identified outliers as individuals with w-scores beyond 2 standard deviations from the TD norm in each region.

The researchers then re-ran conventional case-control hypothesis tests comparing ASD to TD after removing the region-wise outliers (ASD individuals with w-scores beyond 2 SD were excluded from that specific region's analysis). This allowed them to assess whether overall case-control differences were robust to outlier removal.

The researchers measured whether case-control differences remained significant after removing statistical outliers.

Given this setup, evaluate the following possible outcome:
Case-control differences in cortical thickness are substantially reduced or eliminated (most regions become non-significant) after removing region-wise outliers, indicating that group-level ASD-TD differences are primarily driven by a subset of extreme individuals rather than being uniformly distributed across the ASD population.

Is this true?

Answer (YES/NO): YES